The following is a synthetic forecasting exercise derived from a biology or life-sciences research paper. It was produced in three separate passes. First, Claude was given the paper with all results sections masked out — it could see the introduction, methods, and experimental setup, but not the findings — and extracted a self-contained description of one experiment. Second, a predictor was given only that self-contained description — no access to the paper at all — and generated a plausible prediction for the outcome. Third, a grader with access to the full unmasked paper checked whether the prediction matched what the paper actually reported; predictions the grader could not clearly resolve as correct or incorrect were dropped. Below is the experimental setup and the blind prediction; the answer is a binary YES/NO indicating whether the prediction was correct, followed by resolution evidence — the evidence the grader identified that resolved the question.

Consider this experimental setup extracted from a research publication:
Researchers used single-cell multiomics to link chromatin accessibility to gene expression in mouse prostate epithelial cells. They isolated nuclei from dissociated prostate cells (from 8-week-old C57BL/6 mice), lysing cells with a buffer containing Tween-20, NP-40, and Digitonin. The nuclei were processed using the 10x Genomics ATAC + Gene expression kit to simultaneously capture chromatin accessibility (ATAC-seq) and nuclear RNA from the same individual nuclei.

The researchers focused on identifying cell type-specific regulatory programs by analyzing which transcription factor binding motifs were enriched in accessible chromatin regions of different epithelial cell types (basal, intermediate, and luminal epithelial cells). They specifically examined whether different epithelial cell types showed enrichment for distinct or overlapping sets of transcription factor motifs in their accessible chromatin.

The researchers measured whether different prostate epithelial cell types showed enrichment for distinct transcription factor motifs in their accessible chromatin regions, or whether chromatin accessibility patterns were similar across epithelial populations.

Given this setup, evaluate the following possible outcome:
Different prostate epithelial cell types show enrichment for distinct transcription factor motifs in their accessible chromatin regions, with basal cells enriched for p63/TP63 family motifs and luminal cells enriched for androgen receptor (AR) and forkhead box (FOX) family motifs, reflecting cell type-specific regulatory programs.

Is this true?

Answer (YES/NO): NO